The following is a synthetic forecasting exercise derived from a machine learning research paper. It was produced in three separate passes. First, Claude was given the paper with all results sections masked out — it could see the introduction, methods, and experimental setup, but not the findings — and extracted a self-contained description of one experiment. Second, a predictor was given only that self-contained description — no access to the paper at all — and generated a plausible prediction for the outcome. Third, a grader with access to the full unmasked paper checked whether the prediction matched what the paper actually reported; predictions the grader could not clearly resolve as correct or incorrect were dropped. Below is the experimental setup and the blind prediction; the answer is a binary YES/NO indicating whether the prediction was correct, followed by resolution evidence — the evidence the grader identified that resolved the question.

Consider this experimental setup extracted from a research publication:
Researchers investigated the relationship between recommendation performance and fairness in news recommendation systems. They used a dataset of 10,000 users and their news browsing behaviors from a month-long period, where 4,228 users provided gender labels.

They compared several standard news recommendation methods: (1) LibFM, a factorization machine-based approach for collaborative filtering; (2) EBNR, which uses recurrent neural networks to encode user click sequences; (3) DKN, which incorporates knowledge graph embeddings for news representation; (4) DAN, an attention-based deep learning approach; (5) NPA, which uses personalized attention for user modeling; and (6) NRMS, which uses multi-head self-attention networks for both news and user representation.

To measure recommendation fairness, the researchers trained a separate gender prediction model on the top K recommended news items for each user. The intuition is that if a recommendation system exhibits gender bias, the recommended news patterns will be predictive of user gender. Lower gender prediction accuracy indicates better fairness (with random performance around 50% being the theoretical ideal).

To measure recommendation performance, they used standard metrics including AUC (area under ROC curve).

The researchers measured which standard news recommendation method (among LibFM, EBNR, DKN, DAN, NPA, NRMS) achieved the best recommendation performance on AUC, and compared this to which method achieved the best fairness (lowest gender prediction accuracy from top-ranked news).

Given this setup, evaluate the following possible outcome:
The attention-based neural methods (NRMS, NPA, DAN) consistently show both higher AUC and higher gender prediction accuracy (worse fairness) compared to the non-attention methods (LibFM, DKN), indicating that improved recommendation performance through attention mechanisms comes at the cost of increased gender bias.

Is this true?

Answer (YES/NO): YES